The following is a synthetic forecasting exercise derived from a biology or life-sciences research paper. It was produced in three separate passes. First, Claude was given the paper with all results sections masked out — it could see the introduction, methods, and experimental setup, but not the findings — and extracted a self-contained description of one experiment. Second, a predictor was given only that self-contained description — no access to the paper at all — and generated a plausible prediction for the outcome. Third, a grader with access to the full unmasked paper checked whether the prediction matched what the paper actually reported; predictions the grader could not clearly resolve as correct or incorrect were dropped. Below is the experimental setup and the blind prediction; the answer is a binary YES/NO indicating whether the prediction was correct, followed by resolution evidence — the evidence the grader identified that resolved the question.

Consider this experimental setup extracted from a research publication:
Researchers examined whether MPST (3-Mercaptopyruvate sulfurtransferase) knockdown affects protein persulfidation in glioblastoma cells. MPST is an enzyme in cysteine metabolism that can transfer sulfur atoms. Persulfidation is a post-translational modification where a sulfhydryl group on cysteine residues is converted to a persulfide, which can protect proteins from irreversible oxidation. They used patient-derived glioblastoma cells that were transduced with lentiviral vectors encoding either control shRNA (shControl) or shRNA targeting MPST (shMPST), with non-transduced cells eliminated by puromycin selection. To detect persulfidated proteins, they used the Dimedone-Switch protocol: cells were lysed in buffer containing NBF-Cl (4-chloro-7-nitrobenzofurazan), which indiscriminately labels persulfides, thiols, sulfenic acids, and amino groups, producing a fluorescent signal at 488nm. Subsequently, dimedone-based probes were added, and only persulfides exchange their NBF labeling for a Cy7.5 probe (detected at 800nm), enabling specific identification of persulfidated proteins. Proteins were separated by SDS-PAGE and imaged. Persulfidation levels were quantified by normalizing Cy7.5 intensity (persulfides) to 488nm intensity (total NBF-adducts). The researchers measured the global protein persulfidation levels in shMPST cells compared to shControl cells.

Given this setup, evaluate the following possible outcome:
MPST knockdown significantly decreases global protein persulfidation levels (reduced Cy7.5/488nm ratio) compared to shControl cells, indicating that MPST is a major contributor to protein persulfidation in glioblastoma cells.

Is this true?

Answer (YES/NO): YES